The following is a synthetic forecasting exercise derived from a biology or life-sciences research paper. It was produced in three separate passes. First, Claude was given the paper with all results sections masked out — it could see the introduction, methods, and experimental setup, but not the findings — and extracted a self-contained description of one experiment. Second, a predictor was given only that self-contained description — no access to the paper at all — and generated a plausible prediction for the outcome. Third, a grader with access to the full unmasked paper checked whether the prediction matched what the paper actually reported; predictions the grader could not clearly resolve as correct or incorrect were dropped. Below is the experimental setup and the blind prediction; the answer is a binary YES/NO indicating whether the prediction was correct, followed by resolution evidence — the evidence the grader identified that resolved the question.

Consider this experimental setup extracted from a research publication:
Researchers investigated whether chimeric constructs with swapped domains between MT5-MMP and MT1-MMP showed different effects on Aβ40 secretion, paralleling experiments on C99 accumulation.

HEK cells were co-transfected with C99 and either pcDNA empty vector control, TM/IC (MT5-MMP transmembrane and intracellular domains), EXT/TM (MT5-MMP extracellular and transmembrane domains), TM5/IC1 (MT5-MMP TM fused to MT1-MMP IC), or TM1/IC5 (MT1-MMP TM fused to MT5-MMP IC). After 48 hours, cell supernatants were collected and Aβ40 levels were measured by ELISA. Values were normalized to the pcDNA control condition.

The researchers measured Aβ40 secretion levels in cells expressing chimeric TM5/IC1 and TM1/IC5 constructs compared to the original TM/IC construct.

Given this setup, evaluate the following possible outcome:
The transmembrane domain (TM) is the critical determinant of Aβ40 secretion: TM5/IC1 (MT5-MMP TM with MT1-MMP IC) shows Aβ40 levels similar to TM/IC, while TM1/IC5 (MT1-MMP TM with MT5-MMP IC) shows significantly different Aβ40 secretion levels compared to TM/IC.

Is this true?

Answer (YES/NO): NO